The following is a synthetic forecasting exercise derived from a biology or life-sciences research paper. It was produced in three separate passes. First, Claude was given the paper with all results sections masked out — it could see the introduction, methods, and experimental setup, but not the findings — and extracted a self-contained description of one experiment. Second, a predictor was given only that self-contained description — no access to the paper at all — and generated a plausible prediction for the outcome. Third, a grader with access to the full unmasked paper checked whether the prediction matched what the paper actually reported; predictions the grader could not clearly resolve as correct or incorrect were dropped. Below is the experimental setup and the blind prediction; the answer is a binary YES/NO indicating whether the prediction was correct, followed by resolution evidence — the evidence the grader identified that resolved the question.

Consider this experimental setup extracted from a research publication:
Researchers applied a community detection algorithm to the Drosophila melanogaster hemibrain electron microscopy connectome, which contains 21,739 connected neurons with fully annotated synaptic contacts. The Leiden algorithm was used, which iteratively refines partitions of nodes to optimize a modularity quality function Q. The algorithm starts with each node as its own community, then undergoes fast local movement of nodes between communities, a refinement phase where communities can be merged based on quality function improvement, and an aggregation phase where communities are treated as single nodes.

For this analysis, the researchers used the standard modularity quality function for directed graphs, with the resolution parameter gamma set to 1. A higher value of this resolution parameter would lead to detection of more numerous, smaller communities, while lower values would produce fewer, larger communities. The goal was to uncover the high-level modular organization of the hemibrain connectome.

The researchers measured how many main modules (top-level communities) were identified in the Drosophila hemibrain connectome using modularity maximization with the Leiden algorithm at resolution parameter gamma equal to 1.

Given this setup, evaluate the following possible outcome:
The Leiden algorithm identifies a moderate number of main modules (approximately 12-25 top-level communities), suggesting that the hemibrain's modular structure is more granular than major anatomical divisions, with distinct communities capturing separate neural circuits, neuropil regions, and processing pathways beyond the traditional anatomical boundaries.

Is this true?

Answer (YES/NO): NO